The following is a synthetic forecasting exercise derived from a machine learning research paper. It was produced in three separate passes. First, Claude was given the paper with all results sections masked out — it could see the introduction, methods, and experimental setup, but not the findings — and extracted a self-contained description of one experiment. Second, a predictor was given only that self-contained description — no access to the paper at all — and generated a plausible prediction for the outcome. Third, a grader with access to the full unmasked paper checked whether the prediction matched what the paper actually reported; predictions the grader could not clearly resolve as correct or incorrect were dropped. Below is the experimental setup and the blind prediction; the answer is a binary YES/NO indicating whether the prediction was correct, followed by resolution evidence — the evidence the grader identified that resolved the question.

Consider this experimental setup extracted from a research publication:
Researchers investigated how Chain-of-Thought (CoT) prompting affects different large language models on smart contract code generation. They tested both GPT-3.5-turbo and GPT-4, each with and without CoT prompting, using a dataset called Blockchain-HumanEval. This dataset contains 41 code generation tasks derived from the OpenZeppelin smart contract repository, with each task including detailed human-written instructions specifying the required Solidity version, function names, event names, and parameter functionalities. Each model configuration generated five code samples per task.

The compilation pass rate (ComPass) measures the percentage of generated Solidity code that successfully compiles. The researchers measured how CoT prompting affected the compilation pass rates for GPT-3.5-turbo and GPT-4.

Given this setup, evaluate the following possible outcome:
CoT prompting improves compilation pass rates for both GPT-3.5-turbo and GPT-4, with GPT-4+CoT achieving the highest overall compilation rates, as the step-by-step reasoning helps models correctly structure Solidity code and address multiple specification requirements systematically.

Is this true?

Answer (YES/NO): NO